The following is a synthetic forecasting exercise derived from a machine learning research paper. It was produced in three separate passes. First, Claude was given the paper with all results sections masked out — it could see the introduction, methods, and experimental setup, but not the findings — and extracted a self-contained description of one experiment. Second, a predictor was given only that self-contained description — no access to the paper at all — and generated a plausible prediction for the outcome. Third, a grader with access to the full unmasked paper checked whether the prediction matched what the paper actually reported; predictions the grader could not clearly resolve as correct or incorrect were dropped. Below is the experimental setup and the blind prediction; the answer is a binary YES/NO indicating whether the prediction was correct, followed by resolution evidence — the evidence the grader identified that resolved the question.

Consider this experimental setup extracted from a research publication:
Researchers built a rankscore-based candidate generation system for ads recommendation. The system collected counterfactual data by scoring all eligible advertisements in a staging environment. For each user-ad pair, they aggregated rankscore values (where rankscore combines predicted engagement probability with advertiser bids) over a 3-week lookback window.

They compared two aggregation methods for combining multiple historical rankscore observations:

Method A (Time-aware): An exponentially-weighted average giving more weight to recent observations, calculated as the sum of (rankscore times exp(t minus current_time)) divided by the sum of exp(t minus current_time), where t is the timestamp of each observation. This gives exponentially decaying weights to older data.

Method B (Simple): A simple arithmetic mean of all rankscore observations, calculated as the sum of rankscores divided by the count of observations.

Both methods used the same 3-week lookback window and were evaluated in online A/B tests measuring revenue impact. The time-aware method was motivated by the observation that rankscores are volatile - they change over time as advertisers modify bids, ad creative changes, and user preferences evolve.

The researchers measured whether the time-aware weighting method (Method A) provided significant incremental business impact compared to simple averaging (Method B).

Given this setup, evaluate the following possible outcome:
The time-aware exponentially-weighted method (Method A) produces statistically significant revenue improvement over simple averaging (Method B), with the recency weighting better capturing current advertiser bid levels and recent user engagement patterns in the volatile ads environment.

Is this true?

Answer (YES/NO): YES